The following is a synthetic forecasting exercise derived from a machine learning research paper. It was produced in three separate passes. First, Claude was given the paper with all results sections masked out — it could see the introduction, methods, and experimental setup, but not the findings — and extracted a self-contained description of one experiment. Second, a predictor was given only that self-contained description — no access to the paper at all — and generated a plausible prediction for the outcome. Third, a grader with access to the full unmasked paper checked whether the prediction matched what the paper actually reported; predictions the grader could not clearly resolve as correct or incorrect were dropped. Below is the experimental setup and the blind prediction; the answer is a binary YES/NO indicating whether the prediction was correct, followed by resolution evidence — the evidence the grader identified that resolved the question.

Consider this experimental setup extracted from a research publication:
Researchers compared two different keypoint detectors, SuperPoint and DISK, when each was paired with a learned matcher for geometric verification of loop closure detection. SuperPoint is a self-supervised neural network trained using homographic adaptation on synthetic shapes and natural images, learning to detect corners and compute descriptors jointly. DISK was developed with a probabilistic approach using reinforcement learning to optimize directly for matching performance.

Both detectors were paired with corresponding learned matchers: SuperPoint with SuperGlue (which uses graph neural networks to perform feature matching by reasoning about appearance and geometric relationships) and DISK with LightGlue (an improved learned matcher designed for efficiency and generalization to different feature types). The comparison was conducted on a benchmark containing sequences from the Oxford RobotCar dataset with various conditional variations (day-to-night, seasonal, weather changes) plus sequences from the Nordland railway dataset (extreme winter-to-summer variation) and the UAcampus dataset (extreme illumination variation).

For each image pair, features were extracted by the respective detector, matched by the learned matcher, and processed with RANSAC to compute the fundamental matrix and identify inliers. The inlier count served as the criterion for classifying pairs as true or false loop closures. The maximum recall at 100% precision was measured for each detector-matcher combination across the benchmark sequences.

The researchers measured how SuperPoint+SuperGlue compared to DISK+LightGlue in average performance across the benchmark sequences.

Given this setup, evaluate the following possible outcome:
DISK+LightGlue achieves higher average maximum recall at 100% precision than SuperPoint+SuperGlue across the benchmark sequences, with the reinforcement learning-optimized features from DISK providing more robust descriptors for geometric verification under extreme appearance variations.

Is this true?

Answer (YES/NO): NO